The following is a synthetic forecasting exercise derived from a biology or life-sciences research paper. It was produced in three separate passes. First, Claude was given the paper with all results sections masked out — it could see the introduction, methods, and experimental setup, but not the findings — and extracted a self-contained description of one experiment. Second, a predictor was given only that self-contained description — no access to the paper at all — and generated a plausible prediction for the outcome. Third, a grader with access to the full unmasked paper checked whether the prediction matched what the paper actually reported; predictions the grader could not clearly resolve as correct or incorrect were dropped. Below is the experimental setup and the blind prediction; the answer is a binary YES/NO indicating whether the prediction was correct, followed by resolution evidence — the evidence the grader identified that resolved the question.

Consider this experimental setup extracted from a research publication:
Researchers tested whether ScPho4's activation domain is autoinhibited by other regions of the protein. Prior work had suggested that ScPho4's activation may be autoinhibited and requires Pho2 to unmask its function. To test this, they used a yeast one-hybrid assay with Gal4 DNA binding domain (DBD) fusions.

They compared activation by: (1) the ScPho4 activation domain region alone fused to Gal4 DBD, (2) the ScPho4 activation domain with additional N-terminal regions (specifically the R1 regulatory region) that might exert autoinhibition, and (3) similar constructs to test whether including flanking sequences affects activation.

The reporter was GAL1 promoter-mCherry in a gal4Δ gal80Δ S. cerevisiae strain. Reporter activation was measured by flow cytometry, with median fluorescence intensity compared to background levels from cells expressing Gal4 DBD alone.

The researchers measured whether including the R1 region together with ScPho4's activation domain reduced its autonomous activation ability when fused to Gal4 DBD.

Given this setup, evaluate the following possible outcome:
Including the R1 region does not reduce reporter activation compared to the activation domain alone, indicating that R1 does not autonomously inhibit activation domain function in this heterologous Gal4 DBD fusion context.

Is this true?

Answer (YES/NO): YES